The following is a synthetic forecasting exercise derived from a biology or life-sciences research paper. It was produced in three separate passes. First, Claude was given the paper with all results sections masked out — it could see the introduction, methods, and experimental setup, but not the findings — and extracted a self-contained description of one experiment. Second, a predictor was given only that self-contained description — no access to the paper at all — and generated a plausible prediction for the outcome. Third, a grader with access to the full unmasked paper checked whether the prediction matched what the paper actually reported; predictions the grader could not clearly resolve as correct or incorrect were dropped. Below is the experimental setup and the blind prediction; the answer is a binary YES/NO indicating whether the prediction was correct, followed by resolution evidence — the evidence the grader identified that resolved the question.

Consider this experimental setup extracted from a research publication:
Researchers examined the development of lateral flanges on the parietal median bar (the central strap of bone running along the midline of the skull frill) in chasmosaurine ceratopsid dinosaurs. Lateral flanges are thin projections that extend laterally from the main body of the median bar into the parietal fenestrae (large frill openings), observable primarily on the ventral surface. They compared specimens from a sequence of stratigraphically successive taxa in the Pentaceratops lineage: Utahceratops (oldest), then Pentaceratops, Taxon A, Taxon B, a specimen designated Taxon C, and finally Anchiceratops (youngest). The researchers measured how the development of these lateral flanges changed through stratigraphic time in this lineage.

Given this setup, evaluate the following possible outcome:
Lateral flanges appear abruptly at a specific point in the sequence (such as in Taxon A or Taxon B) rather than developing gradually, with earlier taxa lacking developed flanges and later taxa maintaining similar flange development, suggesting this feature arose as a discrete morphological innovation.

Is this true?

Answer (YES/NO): NO